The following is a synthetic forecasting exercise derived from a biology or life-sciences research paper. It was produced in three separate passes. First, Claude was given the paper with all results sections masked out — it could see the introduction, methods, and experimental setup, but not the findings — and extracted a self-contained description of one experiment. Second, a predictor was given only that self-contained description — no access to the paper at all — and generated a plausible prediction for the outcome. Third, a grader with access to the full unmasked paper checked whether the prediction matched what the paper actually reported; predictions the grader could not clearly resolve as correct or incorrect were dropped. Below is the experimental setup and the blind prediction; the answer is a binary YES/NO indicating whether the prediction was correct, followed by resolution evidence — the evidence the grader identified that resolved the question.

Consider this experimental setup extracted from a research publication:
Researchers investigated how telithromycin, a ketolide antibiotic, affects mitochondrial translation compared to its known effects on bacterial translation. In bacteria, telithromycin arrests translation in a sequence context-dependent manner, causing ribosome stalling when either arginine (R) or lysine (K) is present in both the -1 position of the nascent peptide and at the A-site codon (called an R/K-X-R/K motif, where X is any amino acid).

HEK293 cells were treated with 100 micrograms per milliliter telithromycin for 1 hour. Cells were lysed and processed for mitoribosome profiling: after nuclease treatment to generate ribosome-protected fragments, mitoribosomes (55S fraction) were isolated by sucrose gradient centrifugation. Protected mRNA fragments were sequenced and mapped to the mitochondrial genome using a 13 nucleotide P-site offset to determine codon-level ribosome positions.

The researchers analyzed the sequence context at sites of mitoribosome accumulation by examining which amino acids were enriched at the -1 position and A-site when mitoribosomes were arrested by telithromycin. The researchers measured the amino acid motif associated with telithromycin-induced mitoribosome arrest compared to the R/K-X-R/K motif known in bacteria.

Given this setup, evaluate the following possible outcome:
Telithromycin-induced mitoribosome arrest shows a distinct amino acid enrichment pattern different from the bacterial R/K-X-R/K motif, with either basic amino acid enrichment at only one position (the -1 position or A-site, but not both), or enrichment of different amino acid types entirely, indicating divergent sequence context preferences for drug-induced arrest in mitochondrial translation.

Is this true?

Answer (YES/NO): YES